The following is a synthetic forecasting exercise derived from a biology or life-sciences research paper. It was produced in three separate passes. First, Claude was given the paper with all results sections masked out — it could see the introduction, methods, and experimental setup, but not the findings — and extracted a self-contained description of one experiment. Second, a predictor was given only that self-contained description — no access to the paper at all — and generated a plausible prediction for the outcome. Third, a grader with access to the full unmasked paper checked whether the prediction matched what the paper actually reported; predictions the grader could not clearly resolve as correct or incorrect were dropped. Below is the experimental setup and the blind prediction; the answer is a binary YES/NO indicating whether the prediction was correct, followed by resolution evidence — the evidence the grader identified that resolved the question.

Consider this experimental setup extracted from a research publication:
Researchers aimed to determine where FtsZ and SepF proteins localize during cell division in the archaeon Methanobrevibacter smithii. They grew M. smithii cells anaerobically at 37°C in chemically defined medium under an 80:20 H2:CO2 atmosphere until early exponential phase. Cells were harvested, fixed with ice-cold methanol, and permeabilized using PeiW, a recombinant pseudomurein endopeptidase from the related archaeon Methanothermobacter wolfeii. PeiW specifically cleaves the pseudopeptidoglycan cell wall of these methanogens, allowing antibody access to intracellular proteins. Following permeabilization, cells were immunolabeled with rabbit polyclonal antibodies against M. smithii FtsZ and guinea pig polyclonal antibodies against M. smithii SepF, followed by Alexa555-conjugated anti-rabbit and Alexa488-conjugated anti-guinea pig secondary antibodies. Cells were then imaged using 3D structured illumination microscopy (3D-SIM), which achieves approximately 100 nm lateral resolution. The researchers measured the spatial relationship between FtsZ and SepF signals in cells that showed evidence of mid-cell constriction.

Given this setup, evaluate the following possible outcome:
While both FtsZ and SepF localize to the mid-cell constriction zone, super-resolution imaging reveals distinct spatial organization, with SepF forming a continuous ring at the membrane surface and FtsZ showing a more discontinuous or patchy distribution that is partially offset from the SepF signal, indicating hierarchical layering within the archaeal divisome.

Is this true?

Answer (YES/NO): NO